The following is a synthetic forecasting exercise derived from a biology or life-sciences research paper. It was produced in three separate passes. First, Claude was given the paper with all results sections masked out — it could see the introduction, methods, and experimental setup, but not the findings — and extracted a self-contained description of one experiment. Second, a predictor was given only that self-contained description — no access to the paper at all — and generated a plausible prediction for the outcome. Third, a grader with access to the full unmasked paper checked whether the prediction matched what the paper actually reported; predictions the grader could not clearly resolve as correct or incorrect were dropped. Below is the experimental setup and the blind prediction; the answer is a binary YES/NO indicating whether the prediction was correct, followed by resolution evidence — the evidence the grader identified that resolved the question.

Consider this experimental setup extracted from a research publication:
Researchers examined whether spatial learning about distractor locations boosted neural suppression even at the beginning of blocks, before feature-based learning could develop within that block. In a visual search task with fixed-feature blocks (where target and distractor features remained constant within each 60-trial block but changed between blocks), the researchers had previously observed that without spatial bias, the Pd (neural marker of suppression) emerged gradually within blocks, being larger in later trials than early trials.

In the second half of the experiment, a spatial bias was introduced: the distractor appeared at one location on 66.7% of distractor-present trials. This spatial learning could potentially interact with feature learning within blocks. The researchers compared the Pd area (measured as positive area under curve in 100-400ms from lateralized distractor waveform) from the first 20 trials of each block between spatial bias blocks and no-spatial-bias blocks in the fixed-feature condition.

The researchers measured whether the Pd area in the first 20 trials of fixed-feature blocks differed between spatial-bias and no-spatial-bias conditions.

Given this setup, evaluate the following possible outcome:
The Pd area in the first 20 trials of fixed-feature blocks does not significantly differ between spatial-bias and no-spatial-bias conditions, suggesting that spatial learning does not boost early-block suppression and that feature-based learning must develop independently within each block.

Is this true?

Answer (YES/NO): NO